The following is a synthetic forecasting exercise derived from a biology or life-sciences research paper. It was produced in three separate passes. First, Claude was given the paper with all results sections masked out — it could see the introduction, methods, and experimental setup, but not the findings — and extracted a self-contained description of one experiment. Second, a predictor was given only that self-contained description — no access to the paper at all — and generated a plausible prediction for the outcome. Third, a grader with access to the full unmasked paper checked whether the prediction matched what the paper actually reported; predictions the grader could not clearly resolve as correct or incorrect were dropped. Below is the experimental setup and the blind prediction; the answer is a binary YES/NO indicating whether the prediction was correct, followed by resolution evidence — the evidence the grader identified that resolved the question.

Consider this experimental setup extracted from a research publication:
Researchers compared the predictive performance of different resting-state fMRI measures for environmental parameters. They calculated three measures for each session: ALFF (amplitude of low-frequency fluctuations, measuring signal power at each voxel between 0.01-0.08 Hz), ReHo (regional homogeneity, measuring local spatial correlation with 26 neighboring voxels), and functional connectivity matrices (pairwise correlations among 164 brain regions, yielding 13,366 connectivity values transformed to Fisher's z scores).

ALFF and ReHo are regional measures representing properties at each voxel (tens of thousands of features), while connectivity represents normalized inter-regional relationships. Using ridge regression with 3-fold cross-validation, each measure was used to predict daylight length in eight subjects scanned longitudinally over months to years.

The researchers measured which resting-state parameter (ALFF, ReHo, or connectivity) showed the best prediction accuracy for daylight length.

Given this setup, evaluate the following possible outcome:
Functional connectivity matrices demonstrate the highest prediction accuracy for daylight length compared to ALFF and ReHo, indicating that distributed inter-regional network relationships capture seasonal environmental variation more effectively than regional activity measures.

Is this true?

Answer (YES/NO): NO